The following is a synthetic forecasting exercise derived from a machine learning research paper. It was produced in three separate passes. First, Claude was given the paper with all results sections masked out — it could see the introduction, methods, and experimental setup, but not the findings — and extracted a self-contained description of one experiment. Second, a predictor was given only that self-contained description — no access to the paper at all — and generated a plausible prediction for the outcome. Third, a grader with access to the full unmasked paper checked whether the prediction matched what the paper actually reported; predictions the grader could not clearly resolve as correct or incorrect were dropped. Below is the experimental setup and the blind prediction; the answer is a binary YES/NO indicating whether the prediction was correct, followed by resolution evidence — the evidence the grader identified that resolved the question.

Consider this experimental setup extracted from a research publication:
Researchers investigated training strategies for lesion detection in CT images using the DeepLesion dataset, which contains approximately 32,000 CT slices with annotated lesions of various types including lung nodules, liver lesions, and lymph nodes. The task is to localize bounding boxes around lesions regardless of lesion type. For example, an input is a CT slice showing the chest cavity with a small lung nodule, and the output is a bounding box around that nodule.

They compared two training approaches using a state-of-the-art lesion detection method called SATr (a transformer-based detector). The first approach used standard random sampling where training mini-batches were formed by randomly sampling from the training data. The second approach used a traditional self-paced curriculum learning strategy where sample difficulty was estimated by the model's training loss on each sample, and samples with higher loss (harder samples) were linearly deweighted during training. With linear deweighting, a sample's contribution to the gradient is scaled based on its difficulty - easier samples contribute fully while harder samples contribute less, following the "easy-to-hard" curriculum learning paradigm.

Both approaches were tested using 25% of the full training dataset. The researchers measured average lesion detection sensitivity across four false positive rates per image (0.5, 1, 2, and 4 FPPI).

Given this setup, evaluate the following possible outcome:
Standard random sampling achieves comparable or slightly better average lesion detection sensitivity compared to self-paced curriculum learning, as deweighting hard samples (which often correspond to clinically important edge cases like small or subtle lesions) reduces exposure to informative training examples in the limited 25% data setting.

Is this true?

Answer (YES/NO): YES